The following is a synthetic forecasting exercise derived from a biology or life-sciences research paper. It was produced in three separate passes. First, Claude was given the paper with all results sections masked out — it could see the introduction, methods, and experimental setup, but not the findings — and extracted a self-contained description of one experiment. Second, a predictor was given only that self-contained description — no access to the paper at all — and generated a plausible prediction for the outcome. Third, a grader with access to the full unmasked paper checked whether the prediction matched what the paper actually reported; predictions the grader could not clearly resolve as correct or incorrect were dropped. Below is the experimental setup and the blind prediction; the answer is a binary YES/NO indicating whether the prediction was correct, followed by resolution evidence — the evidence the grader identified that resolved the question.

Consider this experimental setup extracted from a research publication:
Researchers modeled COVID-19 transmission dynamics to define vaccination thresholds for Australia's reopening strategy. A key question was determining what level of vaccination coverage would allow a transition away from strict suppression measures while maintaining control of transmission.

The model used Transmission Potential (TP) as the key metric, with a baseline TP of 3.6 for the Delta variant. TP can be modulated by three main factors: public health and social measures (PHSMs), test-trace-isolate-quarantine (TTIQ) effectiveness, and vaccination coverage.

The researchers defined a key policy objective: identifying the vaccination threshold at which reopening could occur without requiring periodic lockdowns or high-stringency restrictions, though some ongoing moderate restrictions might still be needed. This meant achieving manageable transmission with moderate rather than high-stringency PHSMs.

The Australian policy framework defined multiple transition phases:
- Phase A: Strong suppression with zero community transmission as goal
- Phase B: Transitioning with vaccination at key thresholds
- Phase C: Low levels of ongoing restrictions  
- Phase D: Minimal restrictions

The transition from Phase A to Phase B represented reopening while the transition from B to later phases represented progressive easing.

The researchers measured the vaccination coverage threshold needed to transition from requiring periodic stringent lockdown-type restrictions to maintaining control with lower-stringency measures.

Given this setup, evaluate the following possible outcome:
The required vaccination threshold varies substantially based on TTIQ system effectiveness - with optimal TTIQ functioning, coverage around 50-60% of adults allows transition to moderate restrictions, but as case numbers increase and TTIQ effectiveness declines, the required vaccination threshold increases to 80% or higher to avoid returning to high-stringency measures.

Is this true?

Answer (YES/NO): NO